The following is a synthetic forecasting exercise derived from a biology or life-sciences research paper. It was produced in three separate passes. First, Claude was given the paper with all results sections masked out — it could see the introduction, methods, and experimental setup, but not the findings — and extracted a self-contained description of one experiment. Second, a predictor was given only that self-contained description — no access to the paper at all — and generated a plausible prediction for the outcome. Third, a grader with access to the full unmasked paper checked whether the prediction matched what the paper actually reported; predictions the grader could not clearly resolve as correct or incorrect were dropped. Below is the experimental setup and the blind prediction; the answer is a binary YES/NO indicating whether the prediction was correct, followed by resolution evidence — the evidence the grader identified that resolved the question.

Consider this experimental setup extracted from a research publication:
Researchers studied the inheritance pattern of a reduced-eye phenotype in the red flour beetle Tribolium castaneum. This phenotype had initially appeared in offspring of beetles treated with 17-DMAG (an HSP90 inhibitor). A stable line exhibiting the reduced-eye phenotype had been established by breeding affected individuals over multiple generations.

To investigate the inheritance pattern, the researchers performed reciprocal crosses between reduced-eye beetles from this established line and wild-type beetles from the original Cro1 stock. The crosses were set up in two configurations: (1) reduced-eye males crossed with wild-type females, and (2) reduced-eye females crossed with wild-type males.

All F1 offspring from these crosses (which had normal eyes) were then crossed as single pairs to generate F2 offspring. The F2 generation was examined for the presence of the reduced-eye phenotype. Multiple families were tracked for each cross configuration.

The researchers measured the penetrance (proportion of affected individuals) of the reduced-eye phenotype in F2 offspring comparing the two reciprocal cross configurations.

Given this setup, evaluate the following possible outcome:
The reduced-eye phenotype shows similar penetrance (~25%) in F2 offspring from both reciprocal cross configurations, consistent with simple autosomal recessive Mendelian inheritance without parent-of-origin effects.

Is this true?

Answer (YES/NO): NO